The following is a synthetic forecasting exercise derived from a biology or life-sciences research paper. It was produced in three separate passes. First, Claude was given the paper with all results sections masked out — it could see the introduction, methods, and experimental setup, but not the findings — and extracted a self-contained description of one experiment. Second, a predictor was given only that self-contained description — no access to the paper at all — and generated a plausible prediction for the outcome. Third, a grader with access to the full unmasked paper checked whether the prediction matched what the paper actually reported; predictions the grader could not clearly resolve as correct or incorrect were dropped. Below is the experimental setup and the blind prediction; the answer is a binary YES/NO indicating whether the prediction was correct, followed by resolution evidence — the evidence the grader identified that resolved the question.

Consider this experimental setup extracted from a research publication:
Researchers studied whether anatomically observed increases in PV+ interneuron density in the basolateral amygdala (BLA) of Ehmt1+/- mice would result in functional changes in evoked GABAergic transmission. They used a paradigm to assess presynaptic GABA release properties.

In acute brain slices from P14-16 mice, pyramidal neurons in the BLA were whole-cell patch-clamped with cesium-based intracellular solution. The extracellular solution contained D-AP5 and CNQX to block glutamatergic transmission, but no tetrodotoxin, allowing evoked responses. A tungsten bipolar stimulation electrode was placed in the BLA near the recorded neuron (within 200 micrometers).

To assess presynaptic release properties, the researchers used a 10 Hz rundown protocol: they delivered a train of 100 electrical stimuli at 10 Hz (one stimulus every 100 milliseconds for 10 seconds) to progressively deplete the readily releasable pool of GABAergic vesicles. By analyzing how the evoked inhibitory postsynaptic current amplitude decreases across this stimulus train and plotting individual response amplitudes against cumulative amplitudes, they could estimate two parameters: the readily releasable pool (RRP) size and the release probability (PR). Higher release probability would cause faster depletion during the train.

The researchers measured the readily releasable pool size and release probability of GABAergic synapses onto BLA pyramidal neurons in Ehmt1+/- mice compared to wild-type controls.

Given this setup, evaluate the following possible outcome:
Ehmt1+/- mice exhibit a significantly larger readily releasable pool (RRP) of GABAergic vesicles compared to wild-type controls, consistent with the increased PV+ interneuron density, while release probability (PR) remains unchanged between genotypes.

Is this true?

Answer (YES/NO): NO